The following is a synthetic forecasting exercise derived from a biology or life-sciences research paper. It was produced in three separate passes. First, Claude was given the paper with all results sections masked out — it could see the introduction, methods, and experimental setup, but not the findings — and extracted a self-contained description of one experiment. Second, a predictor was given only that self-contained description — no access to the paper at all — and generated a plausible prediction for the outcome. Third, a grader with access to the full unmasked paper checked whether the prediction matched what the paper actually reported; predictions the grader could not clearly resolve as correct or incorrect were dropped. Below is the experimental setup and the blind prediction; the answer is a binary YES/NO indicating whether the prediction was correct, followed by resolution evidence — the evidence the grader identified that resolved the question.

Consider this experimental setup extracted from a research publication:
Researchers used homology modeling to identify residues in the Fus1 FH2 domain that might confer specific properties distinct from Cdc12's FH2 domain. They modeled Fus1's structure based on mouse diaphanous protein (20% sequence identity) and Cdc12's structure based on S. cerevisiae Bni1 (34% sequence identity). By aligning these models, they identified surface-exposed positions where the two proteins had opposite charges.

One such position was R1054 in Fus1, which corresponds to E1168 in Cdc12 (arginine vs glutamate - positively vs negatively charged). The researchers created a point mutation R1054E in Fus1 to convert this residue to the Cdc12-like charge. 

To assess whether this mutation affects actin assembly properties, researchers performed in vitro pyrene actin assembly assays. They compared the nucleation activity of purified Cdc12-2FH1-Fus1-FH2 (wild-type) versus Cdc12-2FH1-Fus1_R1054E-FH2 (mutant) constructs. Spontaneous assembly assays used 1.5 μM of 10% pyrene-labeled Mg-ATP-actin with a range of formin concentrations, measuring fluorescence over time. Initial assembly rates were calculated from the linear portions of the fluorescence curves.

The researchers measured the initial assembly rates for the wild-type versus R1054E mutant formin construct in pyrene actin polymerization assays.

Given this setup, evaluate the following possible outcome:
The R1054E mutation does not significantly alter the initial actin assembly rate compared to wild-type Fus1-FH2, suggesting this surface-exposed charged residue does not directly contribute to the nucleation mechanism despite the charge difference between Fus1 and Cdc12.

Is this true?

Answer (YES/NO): YES